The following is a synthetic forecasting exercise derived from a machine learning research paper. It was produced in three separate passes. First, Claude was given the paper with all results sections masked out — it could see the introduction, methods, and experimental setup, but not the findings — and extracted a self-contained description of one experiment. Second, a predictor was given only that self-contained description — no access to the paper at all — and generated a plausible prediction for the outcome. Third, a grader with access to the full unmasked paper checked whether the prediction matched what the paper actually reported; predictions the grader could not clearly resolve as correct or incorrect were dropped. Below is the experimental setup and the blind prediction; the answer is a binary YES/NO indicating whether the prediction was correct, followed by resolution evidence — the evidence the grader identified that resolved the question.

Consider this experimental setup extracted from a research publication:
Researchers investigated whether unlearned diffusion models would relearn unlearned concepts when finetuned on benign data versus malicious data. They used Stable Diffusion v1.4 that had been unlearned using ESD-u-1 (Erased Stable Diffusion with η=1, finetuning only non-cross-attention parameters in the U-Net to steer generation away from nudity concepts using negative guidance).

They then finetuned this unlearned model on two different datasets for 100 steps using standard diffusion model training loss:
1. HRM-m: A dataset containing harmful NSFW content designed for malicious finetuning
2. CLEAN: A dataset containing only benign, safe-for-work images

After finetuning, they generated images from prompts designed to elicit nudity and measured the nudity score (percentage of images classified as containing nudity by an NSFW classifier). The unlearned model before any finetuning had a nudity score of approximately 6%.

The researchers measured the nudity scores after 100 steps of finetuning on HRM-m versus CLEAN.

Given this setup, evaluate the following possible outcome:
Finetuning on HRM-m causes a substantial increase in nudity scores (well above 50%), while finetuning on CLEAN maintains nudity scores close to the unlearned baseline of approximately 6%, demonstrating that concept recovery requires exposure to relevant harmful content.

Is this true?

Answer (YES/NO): NO